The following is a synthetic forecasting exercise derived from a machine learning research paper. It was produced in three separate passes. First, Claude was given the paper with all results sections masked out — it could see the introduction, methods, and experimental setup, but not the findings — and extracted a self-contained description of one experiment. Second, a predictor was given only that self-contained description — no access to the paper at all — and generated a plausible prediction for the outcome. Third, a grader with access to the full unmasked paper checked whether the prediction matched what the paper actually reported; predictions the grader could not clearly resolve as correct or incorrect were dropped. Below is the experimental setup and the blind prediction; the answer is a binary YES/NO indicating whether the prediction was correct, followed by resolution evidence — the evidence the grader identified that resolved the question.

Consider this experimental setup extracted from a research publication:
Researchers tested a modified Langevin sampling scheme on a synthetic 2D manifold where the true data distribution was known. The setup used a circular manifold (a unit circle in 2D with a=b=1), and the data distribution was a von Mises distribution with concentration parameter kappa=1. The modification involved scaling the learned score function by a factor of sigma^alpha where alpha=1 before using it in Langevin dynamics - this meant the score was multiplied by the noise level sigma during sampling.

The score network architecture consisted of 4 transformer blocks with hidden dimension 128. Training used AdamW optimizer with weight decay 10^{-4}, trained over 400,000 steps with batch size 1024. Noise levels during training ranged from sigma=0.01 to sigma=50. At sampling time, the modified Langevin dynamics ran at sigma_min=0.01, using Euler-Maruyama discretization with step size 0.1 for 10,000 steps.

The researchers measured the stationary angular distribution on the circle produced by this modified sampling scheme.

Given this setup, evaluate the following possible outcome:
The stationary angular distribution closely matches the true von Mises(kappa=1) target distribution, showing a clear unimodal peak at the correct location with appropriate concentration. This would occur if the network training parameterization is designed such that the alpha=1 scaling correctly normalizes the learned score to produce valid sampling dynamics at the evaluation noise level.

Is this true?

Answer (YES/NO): NO